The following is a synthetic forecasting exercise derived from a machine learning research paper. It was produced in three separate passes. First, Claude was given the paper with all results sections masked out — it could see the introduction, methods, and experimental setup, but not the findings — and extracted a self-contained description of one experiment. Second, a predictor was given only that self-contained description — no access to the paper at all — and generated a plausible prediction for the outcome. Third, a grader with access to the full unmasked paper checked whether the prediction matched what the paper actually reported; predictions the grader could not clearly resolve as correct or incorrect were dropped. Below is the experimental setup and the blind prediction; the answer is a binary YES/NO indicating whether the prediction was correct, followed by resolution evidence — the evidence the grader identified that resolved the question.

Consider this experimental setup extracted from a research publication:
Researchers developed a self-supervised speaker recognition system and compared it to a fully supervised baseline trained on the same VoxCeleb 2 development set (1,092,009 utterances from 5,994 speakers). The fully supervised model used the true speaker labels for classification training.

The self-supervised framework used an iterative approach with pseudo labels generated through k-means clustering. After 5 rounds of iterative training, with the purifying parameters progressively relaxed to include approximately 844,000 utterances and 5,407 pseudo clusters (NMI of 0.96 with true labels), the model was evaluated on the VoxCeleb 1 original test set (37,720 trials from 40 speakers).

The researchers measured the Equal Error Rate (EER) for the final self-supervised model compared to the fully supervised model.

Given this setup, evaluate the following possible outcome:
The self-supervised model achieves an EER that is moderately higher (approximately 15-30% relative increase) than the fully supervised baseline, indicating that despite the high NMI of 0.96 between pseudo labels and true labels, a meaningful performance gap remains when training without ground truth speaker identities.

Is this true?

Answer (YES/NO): NO